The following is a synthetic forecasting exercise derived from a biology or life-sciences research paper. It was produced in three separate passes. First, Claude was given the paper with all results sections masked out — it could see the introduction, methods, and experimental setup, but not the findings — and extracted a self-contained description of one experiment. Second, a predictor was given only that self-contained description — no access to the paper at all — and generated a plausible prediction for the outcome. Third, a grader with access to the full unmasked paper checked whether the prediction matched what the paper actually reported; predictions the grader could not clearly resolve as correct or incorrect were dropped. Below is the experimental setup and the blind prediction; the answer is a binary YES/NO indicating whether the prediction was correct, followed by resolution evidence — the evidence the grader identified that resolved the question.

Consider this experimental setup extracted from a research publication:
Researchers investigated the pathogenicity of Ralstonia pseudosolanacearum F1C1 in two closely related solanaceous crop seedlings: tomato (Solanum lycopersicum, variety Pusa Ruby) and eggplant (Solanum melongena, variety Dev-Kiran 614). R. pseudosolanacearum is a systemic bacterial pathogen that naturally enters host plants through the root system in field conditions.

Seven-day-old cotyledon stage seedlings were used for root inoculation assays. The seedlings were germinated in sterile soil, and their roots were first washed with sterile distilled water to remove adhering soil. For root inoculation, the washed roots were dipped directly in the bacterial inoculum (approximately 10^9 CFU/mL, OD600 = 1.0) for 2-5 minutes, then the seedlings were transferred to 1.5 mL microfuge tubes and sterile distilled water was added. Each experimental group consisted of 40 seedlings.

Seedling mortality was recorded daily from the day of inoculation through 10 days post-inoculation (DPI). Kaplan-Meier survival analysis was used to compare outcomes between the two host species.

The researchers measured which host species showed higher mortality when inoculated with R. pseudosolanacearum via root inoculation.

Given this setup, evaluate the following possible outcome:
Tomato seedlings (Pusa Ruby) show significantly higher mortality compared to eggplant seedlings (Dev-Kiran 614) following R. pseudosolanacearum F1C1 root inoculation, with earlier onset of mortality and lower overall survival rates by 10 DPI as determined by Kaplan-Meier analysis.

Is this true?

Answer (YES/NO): YES